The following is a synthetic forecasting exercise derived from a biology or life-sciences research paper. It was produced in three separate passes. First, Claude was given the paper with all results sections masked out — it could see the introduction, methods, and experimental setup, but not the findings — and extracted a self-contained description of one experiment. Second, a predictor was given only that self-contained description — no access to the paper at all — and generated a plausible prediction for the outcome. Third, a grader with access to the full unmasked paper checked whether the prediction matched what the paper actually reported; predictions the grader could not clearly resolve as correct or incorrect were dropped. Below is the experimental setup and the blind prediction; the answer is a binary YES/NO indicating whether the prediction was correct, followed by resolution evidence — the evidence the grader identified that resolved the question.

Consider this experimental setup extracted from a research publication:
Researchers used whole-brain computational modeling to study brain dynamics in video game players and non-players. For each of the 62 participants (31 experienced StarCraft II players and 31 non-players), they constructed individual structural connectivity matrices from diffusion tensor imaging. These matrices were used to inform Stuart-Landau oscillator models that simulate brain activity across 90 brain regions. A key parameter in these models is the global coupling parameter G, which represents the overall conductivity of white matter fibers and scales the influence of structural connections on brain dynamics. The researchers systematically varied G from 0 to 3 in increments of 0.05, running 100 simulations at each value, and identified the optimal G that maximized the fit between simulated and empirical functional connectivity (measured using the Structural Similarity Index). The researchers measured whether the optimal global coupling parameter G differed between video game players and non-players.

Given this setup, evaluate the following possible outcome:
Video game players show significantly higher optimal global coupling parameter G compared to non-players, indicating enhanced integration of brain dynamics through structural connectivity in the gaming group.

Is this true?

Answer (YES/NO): NO